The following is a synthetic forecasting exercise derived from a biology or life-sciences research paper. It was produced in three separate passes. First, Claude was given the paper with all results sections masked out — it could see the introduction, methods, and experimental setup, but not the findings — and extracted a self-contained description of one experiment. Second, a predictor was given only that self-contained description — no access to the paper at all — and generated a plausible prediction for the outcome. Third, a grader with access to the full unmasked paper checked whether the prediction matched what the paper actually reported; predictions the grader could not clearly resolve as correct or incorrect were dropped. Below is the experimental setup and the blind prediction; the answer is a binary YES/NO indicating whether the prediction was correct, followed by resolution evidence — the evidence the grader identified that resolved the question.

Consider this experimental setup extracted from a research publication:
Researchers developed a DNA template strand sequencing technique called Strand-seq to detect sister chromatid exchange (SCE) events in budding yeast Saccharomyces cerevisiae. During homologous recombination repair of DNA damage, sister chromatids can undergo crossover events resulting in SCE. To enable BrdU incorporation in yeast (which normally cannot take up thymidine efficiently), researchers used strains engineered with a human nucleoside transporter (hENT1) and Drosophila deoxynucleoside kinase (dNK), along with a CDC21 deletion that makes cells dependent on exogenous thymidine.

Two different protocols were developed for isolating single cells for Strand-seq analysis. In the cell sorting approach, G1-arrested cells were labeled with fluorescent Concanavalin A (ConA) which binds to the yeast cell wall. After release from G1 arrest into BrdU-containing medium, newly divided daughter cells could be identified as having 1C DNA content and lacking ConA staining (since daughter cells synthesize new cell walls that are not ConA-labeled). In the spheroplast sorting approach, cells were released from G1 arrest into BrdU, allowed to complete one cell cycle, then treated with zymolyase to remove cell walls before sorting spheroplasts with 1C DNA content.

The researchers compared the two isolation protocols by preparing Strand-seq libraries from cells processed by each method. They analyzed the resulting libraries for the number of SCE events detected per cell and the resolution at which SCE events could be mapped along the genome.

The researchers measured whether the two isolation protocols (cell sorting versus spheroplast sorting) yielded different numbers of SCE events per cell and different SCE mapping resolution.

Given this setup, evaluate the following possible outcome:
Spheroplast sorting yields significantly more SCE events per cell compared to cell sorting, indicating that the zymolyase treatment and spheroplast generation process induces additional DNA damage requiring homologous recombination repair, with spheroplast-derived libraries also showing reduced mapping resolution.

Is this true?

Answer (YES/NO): NO